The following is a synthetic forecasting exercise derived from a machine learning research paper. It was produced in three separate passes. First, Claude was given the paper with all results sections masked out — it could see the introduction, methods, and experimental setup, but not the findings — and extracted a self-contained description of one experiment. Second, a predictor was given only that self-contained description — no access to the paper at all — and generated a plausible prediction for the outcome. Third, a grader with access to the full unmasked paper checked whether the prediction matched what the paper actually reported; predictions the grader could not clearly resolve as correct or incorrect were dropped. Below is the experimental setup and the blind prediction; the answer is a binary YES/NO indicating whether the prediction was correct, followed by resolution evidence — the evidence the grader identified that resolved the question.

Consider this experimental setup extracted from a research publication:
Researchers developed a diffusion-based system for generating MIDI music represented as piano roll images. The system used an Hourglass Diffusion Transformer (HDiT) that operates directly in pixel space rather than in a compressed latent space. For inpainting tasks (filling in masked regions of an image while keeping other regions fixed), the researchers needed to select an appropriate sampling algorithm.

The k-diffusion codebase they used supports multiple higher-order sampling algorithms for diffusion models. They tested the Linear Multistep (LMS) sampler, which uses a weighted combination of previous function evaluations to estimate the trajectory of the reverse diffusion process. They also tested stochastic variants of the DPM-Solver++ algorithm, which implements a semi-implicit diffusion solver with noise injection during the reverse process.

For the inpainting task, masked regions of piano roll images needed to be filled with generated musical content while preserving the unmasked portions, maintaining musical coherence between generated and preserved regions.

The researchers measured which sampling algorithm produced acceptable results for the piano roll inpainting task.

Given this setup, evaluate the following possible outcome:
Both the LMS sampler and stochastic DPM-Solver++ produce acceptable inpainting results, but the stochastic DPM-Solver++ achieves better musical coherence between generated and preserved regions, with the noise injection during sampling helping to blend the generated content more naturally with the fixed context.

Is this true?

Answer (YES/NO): NO